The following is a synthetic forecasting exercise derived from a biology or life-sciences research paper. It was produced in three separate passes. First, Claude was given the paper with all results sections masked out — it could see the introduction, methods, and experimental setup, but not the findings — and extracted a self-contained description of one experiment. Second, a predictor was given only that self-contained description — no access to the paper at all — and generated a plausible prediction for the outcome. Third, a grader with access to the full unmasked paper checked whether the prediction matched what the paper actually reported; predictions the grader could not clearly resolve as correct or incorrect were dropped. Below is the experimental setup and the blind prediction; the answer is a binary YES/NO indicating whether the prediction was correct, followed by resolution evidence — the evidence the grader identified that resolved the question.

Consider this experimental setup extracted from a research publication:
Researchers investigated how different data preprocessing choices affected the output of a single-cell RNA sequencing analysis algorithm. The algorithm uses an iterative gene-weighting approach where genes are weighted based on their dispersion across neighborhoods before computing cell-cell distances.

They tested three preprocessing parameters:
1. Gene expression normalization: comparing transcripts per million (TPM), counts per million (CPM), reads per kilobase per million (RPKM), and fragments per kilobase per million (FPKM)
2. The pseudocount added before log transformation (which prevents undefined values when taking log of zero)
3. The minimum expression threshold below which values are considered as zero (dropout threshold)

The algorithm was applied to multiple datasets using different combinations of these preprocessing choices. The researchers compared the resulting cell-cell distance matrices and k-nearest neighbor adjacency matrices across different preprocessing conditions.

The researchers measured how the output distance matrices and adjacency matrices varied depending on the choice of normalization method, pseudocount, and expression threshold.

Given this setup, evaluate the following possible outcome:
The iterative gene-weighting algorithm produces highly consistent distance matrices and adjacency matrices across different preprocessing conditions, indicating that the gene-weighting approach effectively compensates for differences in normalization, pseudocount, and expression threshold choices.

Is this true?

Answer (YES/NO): YES